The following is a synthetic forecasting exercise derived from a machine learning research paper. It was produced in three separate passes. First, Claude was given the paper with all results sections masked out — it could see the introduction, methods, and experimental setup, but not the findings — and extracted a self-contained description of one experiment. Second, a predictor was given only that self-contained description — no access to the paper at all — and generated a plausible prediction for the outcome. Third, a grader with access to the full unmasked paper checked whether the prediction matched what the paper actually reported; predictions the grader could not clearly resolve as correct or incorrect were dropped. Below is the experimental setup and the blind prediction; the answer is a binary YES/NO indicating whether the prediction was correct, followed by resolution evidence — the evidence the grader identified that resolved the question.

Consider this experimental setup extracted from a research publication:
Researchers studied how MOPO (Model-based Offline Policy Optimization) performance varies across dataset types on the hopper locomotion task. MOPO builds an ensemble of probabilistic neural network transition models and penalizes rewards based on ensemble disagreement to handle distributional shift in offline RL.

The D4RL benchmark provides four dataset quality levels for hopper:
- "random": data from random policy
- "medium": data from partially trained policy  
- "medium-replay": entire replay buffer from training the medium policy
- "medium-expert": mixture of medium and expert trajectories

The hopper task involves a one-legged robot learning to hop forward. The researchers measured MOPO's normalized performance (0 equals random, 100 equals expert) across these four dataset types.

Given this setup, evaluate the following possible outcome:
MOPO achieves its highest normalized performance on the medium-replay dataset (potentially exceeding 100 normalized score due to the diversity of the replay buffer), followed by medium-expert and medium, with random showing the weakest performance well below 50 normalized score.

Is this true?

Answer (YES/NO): NO